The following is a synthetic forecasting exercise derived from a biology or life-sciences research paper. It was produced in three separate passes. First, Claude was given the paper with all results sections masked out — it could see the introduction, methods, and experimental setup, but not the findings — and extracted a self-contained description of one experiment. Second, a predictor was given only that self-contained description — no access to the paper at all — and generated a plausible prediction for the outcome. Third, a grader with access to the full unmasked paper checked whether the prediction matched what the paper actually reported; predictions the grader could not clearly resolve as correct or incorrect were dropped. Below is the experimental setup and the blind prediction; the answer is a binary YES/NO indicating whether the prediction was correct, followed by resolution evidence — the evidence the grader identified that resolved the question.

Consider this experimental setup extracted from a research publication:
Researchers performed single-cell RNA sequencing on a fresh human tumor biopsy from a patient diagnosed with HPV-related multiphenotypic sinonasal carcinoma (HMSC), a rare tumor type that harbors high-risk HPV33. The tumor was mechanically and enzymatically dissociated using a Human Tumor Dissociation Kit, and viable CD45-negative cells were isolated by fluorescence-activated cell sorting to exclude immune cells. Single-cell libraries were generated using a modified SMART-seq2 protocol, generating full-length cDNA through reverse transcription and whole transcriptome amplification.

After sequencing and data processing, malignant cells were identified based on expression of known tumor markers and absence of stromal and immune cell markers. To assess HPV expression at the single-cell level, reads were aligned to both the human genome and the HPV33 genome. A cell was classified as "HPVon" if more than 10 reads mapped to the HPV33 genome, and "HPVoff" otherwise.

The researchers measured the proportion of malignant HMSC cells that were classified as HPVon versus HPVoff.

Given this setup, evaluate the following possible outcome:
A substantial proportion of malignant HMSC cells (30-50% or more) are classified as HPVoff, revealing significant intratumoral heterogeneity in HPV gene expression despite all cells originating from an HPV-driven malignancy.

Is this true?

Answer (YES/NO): NO